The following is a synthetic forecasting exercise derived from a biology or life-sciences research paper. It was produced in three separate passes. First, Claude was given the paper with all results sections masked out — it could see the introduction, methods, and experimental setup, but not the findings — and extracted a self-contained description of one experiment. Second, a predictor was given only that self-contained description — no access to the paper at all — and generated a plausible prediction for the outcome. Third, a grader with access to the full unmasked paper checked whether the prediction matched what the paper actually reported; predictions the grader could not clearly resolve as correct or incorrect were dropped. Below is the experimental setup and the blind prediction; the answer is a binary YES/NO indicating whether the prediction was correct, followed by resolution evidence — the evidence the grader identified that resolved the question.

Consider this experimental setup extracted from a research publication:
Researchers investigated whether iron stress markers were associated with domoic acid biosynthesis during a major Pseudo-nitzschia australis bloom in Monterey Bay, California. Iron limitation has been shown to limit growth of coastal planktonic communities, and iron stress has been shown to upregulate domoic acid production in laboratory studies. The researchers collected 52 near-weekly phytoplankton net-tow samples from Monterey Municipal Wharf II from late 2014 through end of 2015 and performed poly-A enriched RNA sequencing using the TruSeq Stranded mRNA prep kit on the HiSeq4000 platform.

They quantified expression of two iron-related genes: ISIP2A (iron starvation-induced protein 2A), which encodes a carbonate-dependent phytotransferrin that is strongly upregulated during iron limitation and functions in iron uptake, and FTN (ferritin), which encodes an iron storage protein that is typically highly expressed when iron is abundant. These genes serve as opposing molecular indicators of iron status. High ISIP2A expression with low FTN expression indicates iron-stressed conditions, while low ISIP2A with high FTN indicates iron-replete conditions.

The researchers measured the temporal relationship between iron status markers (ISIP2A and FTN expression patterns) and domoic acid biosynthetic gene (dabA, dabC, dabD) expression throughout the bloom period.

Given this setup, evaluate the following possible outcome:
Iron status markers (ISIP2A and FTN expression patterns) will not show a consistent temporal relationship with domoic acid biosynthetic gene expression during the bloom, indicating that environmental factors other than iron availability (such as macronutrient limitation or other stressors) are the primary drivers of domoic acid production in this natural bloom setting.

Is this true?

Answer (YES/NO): NO